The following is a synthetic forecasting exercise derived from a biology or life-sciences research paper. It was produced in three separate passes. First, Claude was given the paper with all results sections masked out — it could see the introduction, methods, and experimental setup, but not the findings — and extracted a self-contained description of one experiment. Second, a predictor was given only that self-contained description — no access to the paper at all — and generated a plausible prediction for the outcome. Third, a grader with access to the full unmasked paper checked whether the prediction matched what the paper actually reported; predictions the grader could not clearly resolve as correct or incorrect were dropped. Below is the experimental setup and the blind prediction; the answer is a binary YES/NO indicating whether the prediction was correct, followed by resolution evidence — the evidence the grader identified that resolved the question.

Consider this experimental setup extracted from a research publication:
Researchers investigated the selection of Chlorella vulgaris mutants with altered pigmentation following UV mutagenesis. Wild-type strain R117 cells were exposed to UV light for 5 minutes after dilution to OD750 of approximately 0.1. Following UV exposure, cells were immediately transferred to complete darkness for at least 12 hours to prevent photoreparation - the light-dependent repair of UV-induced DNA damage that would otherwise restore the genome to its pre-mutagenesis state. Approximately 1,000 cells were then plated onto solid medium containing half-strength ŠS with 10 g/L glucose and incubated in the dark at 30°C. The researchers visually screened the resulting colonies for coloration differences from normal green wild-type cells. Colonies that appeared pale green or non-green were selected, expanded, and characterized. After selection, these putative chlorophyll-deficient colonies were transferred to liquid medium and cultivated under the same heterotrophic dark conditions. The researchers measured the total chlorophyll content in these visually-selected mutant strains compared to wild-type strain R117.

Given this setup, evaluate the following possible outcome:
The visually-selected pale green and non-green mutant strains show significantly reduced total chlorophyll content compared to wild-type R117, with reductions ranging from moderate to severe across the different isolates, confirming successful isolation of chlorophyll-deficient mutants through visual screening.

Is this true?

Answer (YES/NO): NO